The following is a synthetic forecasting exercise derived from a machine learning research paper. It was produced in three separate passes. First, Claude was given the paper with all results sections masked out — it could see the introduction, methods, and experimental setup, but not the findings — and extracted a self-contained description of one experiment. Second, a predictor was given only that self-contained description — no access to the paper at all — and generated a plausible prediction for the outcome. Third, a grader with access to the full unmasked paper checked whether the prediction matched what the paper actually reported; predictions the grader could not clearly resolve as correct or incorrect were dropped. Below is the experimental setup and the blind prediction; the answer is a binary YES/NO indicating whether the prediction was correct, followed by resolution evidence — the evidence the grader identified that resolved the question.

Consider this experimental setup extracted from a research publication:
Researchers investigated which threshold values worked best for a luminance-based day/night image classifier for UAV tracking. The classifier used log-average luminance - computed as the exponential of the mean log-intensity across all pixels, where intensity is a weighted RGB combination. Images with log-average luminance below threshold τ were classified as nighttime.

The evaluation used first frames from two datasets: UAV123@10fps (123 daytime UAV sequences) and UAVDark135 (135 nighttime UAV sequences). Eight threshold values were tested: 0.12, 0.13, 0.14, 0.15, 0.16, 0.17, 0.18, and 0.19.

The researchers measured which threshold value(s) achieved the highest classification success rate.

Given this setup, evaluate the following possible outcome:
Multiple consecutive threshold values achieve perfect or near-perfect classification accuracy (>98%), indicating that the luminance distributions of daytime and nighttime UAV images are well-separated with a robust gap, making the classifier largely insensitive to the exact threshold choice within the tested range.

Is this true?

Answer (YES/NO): YES